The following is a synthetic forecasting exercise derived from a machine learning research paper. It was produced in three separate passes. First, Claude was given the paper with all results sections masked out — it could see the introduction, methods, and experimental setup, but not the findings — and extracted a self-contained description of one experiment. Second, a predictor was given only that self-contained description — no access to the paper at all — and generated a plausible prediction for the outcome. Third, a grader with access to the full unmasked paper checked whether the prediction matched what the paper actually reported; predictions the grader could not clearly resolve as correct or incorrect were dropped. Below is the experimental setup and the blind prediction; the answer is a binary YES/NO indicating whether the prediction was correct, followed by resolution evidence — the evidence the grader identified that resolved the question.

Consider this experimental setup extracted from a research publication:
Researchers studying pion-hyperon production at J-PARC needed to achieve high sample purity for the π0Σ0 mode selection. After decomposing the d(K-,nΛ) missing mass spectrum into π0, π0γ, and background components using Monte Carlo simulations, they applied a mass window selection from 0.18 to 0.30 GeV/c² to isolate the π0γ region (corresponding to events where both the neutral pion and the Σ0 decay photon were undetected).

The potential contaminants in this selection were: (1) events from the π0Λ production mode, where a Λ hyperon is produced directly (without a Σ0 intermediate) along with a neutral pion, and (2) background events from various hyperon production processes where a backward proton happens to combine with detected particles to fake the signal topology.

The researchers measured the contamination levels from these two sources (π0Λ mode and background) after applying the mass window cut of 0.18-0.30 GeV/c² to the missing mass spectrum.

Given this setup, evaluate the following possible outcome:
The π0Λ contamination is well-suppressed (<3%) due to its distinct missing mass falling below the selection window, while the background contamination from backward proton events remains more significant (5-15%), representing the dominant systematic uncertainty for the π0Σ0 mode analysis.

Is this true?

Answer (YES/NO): NO